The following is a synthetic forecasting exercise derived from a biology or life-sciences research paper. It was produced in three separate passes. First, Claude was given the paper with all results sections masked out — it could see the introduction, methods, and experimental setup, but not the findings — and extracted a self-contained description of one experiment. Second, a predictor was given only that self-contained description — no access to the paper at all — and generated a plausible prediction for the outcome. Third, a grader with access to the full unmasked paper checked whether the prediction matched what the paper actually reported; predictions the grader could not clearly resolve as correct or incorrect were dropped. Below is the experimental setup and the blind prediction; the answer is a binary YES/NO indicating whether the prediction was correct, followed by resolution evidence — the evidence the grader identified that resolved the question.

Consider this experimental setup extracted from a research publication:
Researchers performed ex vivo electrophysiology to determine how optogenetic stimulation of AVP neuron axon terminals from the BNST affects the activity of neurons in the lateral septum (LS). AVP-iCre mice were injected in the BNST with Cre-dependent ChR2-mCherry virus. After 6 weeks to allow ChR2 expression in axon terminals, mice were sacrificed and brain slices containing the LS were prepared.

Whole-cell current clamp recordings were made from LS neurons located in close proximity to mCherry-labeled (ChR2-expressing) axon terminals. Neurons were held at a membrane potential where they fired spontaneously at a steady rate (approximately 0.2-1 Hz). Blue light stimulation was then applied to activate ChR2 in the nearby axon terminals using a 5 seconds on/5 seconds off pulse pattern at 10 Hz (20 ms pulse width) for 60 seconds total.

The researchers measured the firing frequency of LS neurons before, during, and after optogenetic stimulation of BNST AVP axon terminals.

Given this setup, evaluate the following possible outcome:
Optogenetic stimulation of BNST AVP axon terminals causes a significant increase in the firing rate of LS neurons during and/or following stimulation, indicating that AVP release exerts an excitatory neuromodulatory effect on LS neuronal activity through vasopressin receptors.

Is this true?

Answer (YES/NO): NO